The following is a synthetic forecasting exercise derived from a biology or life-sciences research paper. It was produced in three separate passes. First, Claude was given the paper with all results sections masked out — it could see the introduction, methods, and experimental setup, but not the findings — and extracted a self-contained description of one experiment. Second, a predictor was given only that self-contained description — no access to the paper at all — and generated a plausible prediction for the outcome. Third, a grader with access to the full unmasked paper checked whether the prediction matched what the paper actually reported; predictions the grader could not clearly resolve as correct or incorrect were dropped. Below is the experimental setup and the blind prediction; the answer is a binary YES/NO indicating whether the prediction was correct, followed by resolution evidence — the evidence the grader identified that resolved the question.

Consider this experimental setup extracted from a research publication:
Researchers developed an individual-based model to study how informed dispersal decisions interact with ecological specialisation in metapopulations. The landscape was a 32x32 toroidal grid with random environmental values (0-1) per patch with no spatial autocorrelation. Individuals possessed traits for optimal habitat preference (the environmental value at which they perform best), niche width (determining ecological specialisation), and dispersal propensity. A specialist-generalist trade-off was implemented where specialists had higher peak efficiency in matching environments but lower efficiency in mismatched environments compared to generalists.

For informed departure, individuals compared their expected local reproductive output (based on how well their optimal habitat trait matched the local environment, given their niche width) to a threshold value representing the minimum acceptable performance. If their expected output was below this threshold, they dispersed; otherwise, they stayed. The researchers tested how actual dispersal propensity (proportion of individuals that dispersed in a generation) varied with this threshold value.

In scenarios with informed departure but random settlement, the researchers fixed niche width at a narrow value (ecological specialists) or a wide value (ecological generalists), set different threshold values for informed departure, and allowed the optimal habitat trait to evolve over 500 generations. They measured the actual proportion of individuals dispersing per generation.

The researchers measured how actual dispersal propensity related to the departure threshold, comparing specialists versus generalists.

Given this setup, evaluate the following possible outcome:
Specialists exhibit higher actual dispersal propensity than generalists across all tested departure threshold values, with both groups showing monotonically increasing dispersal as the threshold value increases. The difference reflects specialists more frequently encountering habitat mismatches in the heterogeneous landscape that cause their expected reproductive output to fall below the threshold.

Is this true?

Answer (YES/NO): NO